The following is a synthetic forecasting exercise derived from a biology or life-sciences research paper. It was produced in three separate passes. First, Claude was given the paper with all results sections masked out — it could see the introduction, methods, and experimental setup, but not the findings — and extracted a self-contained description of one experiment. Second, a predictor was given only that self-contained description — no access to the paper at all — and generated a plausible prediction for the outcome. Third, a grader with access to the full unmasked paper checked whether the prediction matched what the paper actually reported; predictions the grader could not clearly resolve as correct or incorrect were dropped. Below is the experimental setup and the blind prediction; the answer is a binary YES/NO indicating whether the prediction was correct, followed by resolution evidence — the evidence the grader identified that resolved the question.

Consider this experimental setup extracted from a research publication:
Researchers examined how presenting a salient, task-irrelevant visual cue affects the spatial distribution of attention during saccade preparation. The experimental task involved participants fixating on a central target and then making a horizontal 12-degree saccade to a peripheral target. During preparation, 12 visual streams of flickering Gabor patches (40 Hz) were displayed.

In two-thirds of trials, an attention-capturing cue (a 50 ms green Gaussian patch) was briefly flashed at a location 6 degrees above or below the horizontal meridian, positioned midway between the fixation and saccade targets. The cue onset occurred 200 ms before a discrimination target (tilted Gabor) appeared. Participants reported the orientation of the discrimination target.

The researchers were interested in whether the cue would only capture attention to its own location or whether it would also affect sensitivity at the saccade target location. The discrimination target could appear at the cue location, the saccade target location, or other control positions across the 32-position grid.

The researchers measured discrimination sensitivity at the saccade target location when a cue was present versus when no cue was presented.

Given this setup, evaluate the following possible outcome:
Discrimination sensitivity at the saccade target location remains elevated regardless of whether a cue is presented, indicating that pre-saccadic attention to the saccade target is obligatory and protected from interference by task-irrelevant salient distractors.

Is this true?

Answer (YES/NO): NO